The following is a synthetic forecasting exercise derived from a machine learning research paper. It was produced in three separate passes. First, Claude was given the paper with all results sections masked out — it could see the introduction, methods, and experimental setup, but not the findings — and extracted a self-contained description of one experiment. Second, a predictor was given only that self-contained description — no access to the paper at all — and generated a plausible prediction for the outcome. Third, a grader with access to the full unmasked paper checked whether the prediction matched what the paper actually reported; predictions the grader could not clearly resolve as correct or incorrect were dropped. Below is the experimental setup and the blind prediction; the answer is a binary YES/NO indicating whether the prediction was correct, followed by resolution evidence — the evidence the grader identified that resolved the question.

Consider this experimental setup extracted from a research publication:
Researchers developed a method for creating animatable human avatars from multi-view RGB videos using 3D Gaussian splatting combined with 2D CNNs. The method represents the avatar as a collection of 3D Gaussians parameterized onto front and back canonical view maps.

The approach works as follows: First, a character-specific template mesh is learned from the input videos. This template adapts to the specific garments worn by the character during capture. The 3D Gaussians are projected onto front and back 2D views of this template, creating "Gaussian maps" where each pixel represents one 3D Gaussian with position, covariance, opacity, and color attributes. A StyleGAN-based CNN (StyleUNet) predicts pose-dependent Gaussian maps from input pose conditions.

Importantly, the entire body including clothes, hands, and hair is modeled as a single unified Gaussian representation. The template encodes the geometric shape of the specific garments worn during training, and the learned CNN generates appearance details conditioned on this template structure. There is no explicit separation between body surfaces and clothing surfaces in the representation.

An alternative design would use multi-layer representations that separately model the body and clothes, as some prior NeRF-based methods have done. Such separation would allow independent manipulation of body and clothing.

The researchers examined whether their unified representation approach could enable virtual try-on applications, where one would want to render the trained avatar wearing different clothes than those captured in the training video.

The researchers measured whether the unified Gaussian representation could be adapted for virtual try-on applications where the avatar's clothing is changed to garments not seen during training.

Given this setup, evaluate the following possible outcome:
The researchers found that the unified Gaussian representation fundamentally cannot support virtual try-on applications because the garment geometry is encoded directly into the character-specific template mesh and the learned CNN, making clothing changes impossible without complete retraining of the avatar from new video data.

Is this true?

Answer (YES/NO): NO